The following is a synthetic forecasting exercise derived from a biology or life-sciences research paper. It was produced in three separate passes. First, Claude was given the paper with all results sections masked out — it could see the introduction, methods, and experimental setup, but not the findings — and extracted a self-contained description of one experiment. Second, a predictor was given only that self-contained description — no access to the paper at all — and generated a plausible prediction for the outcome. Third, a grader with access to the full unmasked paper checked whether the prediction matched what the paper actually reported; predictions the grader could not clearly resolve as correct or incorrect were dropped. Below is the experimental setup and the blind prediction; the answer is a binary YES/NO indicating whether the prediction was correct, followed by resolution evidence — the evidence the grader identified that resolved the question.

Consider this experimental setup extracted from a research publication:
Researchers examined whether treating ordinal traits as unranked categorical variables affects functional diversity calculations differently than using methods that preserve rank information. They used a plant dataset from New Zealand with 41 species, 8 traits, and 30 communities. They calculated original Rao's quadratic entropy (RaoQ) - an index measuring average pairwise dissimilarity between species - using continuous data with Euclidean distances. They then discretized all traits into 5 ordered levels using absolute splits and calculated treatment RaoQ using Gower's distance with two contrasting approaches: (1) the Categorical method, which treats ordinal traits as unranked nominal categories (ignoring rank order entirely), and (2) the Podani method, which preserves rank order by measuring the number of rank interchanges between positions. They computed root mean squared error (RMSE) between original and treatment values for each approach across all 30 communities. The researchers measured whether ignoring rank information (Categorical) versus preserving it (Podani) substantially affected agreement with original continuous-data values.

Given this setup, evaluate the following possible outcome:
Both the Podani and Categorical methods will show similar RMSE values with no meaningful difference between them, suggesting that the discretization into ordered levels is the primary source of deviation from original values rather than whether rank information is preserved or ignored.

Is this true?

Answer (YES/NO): NO